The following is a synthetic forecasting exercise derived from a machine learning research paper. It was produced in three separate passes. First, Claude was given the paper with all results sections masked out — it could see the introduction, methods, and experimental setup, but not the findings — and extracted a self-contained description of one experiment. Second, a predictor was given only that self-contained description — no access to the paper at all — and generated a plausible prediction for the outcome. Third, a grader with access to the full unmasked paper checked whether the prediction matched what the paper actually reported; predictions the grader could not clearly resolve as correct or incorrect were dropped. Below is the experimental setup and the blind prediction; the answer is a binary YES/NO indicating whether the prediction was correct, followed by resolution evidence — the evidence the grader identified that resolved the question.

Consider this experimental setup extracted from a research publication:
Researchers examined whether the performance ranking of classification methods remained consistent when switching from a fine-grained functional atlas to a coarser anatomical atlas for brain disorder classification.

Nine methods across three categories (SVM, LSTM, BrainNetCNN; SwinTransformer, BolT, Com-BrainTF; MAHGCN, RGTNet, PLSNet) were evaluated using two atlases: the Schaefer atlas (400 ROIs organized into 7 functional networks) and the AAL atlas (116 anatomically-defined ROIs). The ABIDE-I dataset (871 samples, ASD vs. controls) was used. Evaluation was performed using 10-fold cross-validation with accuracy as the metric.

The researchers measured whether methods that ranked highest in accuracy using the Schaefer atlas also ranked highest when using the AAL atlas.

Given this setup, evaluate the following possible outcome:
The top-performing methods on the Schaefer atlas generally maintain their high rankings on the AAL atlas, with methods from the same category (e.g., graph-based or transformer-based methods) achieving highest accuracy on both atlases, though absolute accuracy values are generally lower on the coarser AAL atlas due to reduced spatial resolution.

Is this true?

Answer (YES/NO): YES